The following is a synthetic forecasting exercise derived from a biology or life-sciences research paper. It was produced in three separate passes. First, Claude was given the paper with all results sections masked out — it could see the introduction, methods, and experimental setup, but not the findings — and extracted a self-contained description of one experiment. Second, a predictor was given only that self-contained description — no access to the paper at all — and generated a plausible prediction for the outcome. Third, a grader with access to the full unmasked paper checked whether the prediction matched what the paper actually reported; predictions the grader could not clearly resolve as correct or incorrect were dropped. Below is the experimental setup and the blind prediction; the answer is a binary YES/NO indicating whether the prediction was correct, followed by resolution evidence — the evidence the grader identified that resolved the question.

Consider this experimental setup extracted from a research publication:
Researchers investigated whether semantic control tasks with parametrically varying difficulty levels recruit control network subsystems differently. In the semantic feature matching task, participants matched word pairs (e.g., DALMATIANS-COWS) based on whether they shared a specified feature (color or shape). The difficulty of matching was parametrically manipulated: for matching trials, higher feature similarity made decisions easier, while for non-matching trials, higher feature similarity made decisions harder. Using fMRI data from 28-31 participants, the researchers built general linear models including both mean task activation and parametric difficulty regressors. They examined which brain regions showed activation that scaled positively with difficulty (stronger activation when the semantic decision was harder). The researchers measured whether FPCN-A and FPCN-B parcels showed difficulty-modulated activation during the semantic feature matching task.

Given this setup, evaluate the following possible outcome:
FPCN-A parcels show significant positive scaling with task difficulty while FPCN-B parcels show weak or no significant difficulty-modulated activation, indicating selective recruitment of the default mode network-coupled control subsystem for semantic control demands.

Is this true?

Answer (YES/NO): NO